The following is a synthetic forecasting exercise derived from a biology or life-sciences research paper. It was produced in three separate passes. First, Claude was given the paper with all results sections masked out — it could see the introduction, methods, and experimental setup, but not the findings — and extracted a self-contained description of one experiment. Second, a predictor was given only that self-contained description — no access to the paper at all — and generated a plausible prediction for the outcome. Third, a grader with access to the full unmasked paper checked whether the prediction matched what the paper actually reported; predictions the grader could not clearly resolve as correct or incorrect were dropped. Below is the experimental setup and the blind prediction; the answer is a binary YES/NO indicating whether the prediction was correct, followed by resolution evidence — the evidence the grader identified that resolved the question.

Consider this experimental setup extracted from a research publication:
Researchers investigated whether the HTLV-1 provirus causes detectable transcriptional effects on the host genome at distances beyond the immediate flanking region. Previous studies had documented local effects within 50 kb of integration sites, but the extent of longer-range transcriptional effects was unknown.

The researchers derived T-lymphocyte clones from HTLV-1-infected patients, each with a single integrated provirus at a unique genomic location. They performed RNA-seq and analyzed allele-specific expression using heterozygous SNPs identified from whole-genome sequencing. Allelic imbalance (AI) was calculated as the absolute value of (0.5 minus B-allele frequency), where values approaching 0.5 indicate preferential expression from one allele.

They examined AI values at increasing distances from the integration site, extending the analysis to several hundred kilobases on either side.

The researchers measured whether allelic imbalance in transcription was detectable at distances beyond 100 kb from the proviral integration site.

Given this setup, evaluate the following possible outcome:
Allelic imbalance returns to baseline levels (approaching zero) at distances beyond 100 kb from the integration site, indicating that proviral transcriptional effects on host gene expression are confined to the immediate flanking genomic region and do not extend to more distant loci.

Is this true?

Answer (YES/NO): NO